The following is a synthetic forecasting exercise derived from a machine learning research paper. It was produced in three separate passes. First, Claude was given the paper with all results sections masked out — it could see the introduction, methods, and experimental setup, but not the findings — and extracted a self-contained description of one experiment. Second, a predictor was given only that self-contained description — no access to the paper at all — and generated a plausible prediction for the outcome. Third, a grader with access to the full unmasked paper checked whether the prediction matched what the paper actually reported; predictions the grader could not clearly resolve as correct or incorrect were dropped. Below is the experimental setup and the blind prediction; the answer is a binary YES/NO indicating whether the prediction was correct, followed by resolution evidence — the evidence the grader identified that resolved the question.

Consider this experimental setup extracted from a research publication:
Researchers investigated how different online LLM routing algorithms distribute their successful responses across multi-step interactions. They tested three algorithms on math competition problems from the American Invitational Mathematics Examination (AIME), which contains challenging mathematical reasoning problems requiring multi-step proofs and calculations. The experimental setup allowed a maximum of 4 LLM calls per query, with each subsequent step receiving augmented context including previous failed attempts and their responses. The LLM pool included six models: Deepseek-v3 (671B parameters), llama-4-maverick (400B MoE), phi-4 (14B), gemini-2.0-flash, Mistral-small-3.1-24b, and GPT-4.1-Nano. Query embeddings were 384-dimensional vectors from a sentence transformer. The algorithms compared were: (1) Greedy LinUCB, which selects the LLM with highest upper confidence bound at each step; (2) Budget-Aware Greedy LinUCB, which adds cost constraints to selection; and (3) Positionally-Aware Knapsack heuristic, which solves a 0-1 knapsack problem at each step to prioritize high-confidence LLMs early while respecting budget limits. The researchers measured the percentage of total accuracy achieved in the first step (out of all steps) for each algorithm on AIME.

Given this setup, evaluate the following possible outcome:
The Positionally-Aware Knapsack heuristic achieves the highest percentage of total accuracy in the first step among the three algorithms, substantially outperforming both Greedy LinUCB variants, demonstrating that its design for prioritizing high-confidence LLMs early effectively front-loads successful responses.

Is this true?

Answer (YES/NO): NO